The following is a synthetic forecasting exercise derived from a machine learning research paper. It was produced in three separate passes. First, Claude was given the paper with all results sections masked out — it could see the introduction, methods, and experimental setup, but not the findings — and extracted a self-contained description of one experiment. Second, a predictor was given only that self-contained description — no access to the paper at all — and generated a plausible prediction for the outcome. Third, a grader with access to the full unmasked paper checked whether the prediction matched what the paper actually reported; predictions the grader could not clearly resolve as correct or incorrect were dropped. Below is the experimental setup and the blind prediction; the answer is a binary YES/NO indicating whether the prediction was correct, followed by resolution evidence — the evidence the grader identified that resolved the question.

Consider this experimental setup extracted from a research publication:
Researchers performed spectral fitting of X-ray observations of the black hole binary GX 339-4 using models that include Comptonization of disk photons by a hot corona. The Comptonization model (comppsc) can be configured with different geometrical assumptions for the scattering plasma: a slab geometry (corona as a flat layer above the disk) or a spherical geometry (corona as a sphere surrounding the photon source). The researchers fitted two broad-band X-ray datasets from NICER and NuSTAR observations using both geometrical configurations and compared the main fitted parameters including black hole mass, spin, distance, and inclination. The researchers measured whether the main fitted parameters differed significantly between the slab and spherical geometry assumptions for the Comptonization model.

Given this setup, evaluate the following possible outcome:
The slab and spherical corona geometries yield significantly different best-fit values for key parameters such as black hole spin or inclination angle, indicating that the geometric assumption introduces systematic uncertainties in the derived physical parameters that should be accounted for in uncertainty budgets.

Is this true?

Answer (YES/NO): NO